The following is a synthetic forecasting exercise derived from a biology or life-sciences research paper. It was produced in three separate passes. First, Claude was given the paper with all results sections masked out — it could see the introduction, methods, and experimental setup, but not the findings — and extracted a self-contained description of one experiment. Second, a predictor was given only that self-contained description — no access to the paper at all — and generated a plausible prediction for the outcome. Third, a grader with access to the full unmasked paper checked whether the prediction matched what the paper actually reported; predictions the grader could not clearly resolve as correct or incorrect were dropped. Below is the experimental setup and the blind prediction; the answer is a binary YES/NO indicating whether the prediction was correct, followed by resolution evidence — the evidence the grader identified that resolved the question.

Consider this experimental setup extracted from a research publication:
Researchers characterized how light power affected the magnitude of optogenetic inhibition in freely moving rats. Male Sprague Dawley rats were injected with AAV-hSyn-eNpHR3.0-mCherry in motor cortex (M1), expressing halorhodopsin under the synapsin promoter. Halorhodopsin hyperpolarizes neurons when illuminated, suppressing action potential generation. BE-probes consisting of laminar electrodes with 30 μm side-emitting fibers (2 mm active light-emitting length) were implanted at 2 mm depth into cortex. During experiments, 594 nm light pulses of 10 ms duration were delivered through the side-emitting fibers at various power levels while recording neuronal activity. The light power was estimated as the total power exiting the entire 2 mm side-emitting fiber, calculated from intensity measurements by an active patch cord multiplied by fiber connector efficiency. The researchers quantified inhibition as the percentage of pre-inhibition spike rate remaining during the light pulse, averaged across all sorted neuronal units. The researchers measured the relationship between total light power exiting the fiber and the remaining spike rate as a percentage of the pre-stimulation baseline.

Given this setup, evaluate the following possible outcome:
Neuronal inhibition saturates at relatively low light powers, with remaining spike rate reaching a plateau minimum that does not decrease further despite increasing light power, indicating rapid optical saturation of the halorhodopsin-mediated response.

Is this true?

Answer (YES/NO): YES